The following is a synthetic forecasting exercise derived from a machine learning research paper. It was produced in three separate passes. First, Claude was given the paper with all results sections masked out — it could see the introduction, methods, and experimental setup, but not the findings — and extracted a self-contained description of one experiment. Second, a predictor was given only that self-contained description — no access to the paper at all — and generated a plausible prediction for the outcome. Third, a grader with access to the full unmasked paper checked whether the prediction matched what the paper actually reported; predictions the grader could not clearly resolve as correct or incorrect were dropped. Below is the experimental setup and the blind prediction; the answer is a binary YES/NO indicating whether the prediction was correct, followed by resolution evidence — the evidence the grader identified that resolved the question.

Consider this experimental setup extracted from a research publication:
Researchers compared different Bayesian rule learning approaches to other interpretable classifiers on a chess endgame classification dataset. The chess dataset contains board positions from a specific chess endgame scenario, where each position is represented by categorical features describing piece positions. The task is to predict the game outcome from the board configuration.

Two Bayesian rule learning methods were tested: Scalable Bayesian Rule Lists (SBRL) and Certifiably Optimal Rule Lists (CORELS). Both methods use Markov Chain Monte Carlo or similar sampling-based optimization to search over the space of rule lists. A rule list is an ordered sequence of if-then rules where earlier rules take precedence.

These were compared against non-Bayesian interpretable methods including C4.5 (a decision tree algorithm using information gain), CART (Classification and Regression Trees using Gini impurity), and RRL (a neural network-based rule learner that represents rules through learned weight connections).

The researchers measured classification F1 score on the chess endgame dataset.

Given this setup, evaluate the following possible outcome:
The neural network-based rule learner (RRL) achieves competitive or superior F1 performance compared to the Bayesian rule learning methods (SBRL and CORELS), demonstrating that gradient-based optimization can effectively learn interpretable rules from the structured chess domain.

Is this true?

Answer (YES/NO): YES